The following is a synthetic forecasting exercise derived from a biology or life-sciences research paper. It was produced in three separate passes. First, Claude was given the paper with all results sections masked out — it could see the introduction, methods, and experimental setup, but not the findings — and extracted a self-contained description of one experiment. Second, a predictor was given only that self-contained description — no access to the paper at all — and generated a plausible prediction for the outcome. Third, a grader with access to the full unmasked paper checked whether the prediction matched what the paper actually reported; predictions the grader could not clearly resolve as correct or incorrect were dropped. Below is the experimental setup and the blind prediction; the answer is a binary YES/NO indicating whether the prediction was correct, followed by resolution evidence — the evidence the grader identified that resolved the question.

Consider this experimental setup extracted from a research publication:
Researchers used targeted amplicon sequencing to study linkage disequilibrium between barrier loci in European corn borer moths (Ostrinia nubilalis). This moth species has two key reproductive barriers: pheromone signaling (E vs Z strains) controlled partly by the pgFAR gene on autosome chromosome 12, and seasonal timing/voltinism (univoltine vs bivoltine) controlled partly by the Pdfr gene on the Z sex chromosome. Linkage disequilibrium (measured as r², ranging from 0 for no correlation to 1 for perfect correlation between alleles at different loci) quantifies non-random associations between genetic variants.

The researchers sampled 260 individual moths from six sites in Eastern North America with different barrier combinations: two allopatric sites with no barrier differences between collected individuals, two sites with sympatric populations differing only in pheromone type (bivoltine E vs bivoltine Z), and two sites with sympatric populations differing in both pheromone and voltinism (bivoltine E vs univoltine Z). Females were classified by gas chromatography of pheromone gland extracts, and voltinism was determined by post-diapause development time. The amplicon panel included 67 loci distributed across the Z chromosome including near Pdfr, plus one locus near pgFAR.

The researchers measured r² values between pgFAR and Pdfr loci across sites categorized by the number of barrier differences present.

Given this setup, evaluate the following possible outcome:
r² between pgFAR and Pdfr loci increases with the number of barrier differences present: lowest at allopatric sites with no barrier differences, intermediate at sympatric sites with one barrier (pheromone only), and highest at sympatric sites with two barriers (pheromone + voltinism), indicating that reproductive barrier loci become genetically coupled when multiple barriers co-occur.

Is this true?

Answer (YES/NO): YES